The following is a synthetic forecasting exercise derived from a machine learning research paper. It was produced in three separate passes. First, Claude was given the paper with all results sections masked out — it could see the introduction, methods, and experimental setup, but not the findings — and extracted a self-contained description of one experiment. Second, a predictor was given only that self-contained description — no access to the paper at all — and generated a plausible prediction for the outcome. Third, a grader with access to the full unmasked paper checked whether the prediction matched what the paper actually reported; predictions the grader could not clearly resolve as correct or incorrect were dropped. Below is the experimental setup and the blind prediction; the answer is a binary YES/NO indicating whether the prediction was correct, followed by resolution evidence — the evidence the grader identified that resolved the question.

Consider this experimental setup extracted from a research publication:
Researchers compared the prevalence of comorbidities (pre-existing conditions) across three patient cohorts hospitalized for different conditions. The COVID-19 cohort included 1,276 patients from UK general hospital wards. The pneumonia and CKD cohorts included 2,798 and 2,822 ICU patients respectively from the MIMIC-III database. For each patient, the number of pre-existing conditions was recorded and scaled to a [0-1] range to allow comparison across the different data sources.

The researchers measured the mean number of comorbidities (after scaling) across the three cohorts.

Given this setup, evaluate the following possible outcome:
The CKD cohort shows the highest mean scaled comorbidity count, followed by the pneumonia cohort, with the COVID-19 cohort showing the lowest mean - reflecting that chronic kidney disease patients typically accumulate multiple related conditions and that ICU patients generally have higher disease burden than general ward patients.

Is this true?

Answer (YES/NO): NO